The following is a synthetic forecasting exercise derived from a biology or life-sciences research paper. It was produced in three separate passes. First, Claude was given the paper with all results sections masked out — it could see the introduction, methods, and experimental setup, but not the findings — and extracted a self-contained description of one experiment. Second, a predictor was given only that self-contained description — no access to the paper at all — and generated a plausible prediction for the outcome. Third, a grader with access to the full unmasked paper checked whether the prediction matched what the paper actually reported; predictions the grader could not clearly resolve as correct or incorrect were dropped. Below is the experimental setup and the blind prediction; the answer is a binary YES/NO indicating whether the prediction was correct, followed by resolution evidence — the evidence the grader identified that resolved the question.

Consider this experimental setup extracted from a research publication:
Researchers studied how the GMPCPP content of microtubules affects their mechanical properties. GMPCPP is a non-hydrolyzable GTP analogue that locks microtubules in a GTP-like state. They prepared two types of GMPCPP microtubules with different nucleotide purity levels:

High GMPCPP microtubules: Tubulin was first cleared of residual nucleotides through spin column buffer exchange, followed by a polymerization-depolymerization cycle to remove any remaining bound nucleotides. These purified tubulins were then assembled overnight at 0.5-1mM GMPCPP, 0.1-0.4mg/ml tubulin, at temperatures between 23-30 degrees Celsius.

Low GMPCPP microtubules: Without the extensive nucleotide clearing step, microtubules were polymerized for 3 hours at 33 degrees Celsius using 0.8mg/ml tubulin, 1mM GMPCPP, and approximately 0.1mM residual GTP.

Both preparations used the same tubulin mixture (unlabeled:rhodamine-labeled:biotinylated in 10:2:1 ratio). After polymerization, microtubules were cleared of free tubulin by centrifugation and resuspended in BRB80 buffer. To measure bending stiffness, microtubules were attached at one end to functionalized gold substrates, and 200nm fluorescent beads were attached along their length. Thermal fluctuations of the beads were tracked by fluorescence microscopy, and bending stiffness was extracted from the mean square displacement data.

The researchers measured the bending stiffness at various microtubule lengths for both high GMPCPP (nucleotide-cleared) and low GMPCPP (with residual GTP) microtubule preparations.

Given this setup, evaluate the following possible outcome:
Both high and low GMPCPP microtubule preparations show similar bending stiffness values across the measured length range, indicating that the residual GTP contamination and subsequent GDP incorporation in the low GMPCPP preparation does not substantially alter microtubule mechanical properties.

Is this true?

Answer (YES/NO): NO